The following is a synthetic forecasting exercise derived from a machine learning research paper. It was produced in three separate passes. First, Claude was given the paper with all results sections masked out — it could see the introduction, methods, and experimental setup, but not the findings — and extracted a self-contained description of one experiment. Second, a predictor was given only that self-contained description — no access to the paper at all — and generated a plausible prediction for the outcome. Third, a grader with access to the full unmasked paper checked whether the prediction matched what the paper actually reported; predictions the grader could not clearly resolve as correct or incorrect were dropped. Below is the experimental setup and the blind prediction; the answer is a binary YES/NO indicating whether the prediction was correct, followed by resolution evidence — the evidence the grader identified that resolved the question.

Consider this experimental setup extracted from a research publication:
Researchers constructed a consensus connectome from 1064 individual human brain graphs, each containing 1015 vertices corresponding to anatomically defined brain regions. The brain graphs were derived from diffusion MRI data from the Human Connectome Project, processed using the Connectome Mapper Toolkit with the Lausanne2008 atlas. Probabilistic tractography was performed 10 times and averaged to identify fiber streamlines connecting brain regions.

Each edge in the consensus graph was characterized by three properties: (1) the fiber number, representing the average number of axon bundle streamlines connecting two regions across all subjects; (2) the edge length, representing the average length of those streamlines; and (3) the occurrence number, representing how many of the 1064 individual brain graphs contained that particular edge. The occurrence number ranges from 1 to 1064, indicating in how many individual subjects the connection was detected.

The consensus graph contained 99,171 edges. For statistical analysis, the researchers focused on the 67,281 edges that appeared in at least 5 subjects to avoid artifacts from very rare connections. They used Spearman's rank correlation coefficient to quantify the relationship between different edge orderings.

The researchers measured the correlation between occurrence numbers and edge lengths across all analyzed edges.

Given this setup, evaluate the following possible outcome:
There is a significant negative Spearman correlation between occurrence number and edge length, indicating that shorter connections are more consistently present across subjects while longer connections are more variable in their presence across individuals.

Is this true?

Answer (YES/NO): YES